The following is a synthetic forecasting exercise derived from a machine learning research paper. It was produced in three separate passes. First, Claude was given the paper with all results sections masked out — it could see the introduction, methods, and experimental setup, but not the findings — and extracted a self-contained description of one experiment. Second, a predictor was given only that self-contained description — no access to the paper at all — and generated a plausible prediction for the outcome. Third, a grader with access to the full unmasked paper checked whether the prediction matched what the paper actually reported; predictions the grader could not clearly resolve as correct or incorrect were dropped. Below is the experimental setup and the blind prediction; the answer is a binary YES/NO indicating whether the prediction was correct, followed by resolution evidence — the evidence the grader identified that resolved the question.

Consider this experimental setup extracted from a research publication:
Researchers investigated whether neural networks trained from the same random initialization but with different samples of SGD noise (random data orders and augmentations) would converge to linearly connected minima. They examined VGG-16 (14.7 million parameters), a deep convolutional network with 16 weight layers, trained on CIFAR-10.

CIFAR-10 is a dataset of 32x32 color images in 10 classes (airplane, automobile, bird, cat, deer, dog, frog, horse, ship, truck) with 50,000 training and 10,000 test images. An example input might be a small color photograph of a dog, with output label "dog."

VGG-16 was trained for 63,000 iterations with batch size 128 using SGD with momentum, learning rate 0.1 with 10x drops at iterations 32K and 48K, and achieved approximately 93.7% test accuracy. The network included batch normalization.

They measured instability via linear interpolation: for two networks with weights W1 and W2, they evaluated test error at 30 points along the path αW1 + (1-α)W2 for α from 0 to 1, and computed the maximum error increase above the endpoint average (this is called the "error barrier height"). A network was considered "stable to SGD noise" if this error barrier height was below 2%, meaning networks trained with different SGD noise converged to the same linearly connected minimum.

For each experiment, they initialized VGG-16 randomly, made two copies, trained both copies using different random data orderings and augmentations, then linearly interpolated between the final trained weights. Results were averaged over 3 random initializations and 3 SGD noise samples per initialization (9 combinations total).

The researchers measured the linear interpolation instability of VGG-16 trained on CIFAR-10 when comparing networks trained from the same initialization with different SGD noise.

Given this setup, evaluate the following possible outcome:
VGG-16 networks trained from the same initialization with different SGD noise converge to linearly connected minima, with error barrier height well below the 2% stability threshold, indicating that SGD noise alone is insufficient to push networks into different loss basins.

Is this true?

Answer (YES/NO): NO